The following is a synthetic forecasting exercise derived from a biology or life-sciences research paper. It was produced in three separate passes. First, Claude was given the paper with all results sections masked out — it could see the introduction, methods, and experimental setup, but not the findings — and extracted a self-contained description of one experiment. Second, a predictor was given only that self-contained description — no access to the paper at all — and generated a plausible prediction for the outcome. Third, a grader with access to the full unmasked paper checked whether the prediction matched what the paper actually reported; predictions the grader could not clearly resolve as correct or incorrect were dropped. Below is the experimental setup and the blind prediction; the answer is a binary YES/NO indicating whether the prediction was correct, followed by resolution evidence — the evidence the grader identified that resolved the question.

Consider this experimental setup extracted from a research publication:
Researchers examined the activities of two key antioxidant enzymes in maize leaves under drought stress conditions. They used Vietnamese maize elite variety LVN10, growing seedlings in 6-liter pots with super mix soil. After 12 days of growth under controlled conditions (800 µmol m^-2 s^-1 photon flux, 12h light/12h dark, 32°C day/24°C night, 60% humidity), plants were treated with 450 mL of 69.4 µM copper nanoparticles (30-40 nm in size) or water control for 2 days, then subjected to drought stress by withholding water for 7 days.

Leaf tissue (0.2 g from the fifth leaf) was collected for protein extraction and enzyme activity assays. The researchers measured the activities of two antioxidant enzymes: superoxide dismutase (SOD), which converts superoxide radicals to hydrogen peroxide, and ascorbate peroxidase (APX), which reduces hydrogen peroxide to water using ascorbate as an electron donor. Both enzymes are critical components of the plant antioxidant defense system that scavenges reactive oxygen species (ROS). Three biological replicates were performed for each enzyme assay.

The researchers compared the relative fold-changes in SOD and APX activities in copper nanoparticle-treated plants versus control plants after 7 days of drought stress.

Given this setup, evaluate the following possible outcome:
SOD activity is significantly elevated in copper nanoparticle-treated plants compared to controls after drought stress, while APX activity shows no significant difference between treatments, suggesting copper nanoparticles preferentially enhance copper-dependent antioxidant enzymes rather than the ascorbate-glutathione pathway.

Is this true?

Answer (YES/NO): NO